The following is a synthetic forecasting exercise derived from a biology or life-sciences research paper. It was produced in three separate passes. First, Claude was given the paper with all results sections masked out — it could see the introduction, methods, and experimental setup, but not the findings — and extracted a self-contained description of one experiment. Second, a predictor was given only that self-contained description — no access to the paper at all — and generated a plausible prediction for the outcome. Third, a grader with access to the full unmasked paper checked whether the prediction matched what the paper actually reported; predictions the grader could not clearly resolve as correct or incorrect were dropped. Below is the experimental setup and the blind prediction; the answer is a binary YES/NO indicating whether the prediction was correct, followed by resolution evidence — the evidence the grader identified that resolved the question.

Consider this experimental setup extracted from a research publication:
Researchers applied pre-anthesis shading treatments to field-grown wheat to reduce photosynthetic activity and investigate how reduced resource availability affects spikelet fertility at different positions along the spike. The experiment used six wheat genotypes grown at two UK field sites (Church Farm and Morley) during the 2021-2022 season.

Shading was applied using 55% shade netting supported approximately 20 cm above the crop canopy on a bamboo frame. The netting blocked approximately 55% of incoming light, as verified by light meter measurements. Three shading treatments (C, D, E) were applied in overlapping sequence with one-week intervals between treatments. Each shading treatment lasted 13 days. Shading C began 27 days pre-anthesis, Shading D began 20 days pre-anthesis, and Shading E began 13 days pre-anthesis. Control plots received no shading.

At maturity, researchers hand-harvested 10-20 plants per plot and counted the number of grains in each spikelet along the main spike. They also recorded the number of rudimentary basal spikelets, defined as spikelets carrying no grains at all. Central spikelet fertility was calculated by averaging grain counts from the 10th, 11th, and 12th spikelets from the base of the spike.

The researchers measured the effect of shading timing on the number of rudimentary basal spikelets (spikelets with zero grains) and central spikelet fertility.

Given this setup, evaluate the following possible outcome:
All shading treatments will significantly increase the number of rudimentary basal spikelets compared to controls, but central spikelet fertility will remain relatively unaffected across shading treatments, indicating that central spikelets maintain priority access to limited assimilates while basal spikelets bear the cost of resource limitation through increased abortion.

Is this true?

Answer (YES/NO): NO